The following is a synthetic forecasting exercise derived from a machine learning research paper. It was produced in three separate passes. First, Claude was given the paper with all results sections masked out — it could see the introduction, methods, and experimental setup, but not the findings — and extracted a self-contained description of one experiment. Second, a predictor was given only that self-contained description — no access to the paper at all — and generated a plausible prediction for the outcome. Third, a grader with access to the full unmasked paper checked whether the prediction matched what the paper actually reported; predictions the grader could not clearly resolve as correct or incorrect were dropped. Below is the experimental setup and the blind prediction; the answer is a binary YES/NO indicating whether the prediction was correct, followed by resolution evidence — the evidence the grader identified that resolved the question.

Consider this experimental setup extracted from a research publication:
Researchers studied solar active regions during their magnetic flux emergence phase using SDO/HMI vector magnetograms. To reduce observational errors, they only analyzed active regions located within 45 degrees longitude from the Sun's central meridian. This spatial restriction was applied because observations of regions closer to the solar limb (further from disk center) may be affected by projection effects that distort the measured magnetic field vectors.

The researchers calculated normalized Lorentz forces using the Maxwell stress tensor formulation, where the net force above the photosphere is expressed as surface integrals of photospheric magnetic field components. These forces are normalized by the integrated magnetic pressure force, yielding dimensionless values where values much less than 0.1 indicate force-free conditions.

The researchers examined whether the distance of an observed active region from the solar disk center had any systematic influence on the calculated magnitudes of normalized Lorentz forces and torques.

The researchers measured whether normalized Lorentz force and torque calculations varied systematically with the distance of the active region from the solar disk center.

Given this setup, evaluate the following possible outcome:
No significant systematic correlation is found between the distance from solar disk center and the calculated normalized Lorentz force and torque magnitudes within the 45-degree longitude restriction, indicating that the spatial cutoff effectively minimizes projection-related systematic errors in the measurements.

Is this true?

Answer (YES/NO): NO